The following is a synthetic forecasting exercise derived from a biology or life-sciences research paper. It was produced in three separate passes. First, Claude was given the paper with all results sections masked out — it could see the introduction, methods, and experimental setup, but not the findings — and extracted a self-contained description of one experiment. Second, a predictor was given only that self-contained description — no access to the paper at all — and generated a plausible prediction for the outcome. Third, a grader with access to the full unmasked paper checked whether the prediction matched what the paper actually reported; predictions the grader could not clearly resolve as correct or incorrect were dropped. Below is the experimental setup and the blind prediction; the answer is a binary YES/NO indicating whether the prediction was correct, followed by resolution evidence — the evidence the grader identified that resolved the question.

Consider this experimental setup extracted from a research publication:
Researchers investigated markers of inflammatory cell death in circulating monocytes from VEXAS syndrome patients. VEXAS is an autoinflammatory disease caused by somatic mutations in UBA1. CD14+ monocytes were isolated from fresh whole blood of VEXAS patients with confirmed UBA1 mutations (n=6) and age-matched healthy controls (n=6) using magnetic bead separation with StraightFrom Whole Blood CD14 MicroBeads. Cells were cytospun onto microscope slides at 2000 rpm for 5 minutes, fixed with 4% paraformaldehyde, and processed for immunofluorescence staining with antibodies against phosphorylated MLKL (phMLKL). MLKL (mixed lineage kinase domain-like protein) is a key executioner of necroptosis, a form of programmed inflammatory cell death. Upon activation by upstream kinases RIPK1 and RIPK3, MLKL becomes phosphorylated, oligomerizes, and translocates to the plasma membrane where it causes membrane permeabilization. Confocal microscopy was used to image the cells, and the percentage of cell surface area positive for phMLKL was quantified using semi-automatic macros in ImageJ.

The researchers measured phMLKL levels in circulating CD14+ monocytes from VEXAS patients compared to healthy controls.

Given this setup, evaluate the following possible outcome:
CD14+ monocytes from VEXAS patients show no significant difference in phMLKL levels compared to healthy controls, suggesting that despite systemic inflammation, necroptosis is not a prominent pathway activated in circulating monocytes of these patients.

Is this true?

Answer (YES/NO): NO